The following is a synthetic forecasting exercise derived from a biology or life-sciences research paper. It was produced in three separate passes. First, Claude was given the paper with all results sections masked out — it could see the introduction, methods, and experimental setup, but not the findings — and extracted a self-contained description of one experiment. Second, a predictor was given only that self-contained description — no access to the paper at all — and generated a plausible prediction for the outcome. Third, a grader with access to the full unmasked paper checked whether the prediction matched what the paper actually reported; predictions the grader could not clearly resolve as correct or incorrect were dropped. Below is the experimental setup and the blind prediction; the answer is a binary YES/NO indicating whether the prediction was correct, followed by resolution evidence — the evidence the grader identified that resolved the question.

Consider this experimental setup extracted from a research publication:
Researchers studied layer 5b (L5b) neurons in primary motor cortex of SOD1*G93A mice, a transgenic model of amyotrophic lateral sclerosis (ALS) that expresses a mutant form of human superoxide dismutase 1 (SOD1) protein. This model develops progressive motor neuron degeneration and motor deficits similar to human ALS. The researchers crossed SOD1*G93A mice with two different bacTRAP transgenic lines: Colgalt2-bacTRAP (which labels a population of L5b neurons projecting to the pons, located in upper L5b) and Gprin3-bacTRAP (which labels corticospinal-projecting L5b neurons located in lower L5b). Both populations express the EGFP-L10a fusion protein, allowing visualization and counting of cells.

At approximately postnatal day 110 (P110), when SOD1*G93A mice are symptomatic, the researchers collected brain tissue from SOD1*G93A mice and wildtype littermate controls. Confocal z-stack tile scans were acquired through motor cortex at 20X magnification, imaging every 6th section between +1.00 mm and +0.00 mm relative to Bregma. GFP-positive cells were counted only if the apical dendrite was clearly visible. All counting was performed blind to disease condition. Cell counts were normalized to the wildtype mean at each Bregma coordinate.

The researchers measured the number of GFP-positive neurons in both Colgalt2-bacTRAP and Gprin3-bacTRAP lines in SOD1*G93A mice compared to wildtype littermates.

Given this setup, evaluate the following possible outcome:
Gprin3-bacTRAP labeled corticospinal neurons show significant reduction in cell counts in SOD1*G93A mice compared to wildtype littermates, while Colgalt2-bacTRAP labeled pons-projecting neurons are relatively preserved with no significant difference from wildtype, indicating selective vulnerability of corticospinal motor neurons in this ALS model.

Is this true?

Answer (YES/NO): YES